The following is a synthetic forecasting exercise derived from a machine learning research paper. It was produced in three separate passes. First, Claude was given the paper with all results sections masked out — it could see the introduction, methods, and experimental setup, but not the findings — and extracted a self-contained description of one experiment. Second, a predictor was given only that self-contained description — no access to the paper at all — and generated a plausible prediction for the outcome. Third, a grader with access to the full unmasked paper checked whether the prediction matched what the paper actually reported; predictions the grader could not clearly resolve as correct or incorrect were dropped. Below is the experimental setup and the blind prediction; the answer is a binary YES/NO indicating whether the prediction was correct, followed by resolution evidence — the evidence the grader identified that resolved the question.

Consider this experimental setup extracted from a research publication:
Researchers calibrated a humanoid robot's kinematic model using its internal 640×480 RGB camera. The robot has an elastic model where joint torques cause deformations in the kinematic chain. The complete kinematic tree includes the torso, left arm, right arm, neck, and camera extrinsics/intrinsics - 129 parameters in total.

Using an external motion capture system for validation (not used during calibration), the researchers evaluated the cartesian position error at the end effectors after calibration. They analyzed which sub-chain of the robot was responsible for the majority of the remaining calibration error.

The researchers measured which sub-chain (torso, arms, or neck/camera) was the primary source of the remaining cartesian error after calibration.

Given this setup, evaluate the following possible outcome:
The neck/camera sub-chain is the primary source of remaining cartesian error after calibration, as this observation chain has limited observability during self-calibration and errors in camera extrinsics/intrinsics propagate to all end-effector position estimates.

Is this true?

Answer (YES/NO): NO